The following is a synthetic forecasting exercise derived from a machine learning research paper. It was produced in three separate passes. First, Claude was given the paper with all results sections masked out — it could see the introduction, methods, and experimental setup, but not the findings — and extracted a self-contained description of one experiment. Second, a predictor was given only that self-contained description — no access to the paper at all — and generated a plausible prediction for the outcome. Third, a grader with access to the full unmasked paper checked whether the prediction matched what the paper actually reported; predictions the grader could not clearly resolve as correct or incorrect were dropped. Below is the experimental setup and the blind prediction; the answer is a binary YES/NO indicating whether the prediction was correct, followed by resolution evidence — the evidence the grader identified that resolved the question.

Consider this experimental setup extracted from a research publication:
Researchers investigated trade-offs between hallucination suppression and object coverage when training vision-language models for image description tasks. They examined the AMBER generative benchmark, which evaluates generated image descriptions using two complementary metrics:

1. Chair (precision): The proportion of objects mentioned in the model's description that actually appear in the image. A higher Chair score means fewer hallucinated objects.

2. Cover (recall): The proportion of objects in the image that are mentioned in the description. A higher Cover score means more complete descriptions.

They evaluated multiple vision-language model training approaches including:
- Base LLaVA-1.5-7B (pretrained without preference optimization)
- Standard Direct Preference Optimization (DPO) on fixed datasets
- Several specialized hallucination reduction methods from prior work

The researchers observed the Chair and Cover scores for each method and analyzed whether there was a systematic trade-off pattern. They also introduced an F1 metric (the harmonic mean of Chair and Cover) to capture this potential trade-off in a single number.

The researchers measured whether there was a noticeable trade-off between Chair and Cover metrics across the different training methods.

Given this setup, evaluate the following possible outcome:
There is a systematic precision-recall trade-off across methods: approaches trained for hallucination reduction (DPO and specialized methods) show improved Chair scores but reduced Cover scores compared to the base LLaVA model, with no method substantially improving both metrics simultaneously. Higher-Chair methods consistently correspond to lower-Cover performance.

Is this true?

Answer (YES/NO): NO